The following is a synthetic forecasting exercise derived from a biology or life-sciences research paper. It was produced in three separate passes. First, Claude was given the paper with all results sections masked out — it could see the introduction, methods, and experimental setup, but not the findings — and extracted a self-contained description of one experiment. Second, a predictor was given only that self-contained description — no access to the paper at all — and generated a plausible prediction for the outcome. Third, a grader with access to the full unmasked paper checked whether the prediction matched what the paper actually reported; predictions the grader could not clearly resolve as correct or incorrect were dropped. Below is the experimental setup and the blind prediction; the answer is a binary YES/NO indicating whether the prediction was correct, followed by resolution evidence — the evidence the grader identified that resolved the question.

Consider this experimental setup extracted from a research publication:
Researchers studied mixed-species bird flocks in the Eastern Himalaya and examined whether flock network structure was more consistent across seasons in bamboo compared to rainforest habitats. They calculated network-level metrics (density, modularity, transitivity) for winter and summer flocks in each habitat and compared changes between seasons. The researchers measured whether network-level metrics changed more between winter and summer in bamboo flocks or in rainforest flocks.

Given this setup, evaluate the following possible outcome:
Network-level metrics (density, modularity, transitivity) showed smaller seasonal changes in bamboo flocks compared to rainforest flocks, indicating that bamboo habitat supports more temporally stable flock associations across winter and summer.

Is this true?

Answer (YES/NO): YES